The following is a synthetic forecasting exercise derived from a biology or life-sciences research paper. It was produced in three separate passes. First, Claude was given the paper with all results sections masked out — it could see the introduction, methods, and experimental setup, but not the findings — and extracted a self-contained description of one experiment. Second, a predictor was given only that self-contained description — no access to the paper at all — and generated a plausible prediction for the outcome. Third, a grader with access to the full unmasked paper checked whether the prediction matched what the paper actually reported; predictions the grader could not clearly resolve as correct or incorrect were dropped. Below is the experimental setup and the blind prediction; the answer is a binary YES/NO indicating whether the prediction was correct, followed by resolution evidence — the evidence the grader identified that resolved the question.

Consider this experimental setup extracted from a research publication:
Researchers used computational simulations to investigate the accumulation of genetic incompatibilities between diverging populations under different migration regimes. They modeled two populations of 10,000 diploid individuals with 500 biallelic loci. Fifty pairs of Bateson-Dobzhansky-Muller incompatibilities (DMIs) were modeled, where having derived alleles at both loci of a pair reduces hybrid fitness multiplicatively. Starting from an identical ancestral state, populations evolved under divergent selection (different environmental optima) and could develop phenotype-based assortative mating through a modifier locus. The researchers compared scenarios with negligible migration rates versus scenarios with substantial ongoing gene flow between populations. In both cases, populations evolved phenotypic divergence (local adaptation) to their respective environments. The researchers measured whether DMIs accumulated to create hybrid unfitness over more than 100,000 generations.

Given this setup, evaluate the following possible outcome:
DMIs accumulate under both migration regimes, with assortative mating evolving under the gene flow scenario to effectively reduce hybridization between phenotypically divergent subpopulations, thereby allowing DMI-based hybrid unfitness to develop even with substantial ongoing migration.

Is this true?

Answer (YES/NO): NO